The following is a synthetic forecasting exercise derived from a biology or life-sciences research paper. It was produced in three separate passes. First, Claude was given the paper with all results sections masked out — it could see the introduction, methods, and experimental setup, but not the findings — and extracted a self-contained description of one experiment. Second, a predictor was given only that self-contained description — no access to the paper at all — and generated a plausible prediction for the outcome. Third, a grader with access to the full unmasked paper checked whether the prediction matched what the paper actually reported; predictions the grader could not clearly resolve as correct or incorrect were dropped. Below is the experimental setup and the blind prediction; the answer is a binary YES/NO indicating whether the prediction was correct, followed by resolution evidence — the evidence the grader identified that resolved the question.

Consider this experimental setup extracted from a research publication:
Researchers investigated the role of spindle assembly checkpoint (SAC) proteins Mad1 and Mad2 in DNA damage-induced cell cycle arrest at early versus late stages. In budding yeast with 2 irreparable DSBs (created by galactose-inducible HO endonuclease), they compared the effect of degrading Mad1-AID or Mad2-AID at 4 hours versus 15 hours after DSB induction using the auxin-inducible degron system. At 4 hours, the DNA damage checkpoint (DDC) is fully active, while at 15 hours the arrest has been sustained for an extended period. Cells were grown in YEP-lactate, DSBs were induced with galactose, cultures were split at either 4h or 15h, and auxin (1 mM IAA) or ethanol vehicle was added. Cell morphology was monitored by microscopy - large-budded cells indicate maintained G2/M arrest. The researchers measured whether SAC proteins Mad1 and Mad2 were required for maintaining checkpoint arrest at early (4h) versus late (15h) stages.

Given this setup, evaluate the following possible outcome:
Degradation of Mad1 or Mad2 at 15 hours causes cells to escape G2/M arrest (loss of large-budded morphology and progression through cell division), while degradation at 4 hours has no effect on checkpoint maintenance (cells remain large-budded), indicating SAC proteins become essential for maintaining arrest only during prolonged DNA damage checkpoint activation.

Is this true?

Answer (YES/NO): NO